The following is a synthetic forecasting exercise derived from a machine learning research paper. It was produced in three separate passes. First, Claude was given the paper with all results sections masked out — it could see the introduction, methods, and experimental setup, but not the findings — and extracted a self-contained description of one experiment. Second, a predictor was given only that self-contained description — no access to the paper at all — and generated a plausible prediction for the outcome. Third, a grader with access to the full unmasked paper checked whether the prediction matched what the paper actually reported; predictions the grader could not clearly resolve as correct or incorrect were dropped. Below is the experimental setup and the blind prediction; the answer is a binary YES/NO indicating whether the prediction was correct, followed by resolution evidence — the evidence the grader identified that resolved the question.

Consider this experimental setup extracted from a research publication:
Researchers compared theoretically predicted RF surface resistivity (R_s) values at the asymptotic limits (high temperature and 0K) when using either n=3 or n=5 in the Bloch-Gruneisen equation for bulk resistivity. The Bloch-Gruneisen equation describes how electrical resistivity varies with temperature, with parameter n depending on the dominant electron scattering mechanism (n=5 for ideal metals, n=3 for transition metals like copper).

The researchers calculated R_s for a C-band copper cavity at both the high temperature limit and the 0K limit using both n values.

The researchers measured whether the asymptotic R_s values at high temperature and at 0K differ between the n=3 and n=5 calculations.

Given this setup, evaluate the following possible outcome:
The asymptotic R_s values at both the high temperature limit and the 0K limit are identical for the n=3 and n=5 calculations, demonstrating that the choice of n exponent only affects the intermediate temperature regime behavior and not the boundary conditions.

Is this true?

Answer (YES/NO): YES